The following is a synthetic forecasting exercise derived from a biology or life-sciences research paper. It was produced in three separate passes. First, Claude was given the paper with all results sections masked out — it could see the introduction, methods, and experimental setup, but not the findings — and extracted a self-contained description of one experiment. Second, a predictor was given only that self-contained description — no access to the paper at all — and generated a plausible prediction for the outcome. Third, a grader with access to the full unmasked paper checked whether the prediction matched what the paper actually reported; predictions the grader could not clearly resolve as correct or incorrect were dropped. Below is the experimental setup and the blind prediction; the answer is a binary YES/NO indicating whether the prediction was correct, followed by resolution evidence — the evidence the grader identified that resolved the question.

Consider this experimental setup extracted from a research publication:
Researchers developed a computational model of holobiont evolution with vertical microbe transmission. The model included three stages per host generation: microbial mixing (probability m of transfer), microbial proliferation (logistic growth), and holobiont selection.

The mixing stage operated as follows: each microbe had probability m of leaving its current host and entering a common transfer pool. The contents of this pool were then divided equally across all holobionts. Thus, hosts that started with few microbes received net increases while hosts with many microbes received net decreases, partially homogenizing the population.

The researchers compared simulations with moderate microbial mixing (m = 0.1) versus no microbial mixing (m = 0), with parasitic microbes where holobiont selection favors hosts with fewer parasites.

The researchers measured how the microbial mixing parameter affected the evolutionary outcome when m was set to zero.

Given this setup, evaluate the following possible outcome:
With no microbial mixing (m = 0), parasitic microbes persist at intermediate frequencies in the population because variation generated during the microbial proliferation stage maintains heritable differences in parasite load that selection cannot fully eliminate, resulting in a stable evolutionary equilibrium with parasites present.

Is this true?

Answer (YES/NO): NO